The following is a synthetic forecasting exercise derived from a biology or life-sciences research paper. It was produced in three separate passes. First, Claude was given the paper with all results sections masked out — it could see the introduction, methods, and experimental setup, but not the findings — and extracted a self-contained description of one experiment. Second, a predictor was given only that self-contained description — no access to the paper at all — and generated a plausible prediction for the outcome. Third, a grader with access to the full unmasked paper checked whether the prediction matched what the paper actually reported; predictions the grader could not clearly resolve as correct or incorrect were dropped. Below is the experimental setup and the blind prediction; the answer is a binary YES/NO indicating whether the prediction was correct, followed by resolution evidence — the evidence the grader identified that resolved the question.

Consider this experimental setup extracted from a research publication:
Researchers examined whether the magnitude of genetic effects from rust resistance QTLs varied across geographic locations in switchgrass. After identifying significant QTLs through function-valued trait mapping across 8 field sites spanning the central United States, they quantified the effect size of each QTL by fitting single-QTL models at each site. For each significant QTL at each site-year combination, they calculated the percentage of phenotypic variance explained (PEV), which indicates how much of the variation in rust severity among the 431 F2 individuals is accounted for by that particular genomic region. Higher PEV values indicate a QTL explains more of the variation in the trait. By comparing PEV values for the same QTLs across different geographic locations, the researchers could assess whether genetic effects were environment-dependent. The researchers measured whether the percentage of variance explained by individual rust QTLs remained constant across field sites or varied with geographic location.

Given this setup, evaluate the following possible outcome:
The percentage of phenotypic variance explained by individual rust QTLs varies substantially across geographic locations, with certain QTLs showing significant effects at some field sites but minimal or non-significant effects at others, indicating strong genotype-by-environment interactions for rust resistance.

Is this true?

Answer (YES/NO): YES